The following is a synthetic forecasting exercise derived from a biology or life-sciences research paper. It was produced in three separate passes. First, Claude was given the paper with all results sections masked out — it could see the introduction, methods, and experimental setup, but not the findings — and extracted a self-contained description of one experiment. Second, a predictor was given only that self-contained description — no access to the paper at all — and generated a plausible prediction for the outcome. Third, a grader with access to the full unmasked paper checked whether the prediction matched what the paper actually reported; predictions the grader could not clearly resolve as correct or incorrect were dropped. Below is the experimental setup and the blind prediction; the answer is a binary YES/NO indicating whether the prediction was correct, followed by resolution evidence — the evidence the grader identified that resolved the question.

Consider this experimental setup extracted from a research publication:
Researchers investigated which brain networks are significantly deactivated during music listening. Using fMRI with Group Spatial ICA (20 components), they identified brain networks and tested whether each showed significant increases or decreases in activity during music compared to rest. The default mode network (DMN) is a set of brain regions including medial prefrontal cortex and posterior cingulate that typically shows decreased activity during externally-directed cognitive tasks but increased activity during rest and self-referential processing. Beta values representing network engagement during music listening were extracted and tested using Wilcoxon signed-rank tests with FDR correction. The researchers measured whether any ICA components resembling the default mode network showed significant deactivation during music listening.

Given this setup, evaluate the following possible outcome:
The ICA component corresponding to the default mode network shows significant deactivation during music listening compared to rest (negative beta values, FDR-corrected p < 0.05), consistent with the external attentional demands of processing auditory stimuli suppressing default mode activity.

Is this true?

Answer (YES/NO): YES